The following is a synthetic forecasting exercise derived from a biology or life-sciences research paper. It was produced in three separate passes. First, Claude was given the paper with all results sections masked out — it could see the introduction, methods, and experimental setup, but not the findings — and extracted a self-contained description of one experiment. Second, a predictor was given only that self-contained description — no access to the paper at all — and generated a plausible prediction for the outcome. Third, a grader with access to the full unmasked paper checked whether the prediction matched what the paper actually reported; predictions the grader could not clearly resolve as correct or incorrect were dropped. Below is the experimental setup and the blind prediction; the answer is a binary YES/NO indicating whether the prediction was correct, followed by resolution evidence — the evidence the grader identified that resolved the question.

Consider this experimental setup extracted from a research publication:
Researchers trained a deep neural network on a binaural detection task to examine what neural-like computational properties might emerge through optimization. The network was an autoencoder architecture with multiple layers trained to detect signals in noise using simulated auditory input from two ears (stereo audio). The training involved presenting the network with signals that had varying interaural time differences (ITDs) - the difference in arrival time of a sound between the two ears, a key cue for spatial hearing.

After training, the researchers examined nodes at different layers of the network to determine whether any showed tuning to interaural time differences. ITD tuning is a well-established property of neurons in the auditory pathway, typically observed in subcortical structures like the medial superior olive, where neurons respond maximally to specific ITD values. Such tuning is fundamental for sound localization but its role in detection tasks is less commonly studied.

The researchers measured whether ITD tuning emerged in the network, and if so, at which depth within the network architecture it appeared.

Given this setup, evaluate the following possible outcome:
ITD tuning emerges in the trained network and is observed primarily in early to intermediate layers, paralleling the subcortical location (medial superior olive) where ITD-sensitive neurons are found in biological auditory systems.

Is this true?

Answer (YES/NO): NO